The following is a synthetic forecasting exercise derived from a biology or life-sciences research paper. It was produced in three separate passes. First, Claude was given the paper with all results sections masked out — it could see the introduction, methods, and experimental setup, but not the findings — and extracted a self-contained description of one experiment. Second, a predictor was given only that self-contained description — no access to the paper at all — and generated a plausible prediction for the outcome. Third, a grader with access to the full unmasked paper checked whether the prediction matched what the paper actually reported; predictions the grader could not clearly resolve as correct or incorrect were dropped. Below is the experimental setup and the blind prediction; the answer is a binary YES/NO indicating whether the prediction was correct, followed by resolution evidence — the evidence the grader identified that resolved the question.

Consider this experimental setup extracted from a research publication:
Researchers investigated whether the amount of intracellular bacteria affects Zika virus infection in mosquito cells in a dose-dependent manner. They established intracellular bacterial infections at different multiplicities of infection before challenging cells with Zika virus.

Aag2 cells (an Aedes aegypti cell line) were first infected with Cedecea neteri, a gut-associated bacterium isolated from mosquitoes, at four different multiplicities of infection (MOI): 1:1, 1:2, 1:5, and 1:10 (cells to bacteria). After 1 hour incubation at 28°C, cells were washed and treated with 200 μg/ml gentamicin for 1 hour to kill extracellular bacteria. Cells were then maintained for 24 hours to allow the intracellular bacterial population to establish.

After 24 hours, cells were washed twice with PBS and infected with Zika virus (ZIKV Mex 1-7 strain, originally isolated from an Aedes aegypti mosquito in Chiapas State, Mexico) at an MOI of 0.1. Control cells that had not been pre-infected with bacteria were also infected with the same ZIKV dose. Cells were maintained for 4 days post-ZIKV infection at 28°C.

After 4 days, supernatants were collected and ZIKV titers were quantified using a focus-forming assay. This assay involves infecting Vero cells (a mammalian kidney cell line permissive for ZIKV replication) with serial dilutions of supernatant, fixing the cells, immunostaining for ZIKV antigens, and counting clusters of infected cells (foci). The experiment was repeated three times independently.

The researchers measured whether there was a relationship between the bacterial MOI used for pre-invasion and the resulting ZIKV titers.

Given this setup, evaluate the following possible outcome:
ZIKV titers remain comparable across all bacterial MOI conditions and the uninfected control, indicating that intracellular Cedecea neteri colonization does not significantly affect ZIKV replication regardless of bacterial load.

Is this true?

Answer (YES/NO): NO